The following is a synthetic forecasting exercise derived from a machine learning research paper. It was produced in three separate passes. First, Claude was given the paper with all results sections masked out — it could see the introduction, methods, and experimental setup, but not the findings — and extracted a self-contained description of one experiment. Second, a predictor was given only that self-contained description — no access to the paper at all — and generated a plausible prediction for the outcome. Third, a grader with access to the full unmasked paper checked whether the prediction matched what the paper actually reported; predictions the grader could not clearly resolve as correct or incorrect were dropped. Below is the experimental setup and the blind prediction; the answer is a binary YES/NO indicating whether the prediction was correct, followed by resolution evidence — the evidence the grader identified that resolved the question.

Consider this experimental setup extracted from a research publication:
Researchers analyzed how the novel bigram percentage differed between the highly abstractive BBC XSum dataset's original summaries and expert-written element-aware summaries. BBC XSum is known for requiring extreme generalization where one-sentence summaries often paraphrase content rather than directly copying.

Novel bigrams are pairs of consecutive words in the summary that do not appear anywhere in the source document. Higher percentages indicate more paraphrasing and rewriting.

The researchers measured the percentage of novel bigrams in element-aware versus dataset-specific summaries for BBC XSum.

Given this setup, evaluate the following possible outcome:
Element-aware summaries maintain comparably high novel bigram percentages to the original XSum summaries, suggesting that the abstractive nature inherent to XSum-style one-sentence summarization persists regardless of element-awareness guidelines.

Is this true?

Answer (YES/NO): NO